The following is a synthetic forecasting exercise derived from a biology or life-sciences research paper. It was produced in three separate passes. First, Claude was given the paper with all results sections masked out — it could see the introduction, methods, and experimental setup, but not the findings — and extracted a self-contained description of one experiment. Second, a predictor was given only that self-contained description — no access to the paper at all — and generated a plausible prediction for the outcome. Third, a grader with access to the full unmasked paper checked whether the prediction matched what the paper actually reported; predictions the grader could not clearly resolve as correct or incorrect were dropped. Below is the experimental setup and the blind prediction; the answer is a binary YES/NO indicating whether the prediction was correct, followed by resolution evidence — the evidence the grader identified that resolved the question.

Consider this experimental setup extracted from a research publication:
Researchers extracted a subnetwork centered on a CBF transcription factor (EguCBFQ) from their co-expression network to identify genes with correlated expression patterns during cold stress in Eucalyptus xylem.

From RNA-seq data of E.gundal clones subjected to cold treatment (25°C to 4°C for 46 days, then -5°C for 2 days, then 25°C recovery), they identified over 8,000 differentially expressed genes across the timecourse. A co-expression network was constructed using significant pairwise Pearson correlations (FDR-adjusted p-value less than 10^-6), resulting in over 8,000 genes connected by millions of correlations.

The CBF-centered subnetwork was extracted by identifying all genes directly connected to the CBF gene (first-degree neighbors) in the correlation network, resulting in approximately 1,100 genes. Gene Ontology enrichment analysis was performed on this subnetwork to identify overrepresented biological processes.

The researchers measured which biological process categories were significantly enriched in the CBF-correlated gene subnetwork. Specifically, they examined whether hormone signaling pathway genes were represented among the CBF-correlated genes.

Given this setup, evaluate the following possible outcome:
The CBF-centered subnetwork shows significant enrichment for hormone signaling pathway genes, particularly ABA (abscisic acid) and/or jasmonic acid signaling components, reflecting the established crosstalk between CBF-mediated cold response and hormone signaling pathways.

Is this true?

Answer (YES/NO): NO